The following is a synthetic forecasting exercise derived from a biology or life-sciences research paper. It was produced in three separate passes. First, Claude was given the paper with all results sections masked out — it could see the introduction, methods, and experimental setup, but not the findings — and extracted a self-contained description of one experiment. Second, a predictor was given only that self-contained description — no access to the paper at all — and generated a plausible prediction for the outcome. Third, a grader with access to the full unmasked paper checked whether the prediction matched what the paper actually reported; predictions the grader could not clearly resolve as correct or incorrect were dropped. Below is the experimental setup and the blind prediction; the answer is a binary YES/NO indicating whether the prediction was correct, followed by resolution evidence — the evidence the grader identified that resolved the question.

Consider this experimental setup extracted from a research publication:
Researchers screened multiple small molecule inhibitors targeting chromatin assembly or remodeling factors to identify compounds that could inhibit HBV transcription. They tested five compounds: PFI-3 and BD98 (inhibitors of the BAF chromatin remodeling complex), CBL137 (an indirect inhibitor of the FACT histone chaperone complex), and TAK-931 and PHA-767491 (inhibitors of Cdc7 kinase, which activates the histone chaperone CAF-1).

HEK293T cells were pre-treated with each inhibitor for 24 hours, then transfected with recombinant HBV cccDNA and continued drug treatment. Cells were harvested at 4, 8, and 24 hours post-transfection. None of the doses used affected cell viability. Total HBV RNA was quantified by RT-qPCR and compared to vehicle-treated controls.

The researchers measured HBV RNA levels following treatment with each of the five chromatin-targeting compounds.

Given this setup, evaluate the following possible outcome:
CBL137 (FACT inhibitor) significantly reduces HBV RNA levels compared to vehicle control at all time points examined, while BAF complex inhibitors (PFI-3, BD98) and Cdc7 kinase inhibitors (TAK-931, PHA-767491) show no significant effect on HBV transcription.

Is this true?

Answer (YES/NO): YES